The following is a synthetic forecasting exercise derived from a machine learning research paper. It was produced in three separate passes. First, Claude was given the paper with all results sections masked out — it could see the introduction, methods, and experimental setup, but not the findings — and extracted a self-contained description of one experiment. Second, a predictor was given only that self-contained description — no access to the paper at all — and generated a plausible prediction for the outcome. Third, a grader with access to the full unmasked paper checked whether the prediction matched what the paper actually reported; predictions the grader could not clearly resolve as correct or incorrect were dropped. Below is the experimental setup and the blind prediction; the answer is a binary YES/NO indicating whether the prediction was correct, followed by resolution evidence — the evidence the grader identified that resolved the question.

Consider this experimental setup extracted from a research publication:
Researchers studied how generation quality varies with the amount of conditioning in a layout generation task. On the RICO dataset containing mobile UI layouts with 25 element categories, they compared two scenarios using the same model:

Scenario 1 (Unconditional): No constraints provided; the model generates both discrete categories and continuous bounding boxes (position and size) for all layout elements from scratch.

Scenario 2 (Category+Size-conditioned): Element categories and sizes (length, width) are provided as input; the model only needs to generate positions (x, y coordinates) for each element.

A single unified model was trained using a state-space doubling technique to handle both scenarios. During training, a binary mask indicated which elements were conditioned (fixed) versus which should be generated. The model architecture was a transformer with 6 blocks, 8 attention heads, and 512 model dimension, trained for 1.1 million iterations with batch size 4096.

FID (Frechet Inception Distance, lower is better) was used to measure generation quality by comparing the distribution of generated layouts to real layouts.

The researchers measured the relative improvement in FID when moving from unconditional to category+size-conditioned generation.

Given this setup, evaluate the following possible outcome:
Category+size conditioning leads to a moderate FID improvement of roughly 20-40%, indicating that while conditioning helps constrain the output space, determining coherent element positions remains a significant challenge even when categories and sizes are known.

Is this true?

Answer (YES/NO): NO